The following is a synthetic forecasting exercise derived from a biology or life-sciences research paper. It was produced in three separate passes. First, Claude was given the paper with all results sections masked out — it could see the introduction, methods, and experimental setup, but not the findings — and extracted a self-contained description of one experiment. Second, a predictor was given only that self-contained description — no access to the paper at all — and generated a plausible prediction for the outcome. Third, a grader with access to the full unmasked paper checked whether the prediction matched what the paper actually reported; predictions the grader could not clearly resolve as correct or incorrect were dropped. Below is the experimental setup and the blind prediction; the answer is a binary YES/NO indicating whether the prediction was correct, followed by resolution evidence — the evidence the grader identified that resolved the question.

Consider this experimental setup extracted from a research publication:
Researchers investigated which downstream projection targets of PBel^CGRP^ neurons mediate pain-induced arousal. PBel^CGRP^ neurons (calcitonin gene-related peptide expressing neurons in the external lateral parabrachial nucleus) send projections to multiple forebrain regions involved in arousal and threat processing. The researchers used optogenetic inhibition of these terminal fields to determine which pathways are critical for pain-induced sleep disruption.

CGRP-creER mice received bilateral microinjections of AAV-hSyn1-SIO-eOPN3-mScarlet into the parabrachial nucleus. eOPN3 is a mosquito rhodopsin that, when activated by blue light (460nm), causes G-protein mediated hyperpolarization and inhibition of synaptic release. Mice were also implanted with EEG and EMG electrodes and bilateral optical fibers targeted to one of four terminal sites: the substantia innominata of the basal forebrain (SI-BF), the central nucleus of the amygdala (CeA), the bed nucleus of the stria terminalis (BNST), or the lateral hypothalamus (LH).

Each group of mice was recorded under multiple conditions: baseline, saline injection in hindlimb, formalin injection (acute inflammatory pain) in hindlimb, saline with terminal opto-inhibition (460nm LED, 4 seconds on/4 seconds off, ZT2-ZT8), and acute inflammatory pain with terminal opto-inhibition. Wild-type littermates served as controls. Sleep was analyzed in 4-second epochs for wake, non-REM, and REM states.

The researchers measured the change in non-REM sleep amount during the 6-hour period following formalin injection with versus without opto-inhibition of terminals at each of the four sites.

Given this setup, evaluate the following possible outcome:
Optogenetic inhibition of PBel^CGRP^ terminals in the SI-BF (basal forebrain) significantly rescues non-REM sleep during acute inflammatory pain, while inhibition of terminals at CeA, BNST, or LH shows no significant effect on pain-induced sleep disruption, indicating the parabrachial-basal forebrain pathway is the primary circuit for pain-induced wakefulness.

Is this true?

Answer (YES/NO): NO